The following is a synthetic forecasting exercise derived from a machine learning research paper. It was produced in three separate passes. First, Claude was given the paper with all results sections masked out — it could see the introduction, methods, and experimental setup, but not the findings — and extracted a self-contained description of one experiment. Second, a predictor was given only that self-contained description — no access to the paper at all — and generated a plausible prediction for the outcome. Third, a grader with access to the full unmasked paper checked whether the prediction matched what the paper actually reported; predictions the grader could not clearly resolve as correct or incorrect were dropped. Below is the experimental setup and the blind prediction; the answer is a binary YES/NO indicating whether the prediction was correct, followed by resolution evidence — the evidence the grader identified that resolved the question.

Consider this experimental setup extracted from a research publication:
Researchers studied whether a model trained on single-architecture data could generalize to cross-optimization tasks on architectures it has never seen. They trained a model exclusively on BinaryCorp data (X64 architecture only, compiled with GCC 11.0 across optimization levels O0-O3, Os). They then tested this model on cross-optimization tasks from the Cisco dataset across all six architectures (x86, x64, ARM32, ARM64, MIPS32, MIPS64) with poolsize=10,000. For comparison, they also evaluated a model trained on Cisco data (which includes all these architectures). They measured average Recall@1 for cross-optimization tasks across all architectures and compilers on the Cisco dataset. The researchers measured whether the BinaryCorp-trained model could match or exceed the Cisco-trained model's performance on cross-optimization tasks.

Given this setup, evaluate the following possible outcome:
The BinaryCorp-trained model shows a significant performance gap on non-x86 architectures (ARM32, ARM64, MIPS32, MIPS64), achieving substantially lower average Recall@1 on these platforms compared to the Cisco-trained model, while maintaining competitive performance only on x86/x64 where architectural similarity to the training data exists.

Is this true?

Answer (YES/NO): NO